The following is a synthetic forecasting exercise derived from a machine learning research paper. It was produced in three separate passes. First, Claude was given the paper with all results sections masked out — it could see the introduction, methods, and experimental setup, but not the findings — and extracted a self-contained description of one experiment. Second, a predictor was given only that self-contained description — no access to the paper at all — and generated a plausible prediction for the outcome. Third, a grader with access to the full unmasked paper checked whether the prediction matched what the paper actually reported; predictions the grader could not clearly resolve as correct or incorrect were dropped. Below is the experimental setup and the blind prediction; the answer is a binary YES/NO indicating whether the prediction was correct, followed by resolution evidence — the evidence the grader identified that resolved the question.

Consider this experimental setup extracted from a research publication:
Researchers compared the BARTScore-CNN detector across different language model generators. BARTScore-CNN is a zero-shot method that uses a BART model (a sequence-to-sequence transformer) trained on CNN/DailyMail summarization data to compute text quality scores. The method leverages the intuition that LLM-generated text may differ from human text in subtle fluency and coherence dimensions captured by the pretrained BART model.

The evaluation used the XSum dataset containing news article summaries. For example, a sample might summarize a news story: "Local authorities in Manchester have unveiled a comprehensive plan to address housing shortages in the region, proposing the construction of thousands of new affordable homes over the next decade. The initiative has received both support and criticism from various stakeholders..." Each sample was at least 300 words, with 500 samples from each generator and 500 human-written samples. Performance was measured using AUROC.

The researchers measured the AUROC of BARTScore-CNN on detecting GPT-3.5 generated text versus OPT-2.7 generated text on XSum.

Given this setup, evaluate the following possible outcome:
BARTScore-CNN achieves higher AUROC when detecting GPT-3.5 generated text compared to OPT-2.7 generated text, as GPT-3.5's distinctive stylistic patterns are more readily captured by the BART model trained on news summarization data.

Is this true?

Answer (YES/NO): YES